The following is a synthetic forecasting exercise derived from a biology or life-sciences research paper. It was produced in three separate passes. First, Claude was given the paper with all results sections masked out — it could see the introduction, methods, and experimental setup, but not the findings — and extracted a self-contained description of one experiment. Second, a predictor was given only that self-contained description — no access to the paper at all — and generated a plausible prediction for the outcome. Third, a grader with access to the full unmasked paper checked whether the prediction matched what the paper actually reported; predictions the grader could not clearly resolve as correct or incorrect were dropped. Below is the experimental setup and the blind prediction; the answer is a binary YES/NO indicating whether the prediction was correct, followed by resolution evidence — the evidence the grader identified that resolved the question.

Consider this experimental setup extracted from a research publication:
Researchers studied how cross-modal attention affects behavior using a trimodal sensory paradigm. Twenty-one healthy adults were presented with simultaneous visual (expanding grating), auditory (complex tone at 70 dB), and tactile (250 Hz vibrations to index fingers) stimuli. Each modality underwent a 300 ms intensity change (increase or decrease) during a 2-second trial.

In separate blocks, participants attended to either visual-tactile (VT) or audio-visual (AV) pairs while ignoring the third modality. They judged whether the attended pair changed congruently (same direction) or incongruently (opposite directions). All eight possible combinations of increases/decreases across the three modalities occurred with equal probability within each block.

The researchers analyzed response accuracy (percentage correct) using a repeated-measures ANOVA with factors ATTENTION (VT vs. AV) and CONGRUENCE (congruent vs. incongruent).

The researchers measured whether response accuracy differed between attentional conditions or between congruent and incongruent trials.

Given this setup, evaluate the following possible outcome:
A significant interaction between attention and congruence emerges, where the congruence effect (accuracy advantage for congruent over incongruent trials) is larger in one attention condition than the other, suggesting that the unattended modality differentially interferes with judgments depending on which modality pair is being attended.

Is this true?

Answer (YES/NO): NO